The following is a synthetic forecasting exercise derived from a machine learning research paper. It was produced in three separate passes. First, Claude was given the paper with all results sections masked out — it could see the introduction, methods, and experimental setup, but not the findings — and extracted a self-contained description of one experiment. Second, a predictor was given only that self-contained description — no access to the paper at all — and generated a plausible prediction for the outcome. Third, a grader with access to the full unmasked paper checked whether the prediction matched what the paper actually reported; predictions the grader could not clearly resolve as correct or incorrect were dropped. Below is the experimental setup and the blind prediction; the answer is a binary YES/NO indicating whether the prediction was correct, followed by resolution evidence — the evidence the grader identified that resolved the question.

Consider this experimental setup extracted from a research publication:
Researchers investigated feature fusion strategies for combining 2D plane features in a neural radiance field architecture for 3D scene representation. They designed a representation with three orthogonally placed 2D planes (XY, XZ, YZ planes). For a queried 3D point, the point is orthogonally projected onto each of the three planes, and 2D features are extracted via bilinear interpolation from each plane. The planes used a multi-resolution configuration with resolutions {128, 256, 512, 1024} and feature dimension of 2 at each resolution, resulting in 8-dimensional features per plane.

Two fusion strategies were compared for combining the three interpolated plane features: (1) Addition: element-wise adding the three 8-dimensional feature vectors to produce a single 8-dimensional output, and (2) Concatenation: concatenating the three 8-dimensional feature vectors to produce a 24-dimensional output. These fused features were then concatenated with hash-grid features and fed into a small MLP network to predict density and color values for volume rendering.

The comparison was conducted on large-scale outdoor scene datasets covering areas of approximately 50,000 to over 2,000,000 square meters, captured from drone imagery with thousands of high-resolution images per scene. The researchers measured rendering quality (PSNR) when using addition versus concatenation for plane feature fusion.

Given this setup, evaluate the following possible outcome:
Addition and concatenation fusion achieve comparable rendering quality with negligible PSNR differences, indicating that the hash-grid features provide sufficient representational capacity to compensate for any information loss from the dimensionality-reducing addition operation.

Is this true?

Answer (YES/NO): NO